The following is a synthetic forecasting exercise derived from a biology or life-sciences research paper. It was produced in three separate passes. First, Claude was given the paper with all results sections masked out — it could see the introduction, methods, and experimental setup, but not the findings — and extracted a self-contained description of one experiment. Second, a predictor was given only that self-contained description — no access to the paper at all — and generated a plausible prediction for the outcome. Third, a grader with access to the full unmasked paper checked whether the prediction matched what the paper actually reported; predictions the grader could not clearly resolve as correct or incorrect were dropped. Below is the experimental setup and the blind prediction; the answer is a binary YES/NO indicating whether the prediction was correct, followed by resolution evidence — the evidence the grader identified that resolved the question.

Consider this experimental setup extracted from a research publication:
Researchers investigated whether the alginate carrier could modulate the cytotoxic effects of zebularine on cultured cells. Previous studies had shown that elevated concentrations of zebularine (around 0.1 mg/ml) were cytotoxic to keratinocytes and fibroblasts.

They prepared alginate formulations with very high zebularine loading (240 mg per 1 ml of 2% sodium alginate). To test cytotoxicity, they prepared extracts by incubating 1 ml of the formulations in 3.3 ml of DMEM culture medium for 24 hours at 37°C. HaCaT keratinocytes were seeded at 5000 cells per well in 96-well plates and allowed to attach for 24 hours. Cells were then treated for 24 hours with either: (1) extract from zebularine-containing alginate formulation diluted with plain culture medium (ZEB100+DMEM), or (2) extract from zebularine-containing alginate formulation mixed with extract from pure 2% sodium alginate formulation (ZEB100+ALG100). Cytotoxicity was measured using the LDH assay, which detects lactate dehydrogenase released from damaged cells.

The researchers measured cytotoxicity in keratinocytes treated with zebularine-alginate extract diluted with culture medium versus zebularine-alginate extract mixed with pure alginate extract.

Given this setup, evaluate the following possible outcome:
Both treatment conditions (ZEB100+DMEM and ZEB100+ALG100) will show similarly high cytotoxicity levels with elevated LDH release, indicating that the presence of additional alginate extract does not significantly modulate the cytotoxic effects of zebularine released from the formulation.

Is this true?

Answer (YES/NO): NO